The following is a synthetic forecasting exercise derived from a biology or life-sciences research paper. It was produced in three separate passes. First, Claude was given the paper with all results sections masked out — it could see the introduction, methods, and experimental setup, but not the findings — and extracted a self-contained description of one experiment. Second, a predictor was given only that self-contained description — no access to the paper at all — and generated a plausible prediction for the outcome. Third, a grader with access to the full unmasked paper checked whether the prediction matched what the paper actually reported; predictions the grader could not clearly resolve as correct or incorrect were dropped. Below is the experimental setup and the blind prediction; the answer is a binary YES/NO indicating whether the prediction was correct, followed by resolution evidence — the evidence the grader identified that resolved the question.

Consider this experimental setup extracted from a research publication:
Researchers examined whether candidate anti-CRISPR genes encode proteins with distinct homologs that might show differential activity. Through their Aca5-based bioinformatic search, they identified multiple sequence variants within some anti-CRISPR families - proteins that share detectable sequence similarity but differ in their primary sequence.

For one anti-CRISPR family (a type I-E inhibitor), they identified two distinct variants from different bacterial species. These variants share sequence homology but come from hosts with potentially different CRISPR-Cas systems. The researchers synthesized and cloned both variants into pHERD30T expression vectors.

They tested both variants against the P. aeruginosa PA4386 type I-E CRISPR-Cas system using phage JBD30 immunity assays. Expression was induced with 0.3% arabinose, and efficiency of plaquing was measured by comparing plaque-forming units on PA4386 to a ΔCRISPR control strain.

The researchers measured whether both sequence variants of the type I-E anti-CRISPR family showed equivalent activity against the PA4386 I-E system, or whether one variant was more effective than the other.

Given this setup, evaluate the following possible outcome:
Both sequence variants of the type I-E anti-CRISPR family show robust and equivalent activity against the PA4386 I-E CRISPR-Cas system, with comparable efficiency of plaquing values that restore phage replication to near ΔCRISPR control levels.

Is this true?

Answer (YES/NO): NO